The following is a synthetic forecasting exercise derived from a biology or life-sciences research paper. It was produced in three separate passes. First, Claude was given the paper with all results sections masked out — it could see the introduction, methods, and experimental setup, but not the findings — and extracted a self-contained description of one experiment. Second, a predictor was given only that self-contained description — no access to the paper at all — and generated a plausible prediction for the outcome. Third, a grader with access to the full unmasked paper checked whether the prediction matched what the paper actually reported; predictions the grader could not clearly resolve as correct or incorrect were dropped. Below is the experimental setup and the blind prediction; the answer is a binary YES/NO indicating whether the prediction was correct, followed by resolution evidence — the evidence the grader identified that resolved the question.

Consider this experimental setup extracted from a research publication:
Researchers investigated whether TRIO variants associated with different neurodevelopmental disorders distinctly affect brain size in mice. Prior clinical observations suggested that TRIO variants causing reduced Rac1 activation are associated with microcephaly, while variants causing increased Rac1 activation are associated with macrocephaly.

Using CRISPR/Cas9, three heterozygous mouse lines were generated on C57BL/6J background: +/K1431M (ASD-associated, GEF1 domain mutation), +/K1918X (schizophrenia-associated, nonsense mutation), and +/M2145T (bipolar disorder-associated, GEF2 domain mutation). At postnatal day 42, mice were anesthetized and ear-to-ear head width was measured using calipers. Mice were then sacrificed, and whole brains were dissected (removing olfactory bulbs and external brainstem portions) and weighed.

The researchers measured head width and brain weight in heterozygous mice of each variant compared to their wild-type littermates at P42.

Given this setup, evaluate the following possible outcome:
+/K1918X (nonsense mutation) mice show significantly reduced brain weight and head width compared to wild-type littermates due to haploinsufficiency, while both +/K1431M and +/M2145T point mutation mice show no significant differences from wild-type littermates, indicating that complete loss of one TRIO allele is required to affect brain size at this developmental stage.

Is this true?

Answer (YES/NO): NO